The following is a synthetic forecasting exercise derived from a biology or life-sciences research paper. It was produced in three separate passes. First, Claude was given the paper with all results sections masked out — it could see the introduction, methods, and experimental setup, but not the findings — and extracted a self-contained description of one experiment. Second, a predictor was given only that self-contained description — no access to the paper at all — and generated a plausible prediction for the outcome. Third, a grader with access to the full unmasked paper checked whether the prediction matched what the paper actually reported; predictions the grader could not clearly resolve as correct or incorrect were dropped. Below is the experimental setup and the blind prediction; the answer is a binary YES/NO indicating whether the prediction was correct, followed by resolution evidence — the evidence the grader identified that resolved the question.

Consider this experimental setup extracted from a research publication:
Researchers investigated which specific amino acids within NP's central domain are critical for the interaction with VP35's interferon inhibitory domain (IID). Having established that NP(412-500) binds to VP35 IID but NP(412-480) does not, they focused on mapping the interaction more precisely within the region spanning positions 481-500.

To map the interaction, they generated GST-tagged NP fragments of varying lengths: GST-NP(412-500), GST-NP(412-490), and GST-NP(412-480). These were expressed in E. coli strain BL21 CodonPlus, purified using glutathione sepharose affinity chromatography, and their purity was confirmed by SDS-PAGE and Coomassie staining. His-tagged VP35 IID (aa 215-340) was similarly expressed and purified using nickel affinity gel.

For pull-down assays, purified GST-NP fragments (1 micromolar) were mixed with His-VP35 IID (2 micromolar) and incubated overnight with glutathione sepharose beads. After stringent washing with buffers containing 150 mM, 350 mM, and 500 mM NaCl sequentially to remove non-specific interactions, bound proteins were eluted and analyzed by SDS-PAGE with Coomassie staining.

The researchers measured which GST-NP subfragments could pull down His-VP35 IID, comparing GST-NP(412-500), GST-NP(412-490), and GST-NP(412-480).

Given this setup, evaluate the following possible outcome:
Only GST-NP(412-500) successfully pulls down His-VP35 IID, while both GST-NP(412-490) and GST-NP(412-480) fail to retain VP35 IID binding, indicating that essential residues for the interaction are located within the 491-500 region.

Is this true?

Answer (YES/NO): NO